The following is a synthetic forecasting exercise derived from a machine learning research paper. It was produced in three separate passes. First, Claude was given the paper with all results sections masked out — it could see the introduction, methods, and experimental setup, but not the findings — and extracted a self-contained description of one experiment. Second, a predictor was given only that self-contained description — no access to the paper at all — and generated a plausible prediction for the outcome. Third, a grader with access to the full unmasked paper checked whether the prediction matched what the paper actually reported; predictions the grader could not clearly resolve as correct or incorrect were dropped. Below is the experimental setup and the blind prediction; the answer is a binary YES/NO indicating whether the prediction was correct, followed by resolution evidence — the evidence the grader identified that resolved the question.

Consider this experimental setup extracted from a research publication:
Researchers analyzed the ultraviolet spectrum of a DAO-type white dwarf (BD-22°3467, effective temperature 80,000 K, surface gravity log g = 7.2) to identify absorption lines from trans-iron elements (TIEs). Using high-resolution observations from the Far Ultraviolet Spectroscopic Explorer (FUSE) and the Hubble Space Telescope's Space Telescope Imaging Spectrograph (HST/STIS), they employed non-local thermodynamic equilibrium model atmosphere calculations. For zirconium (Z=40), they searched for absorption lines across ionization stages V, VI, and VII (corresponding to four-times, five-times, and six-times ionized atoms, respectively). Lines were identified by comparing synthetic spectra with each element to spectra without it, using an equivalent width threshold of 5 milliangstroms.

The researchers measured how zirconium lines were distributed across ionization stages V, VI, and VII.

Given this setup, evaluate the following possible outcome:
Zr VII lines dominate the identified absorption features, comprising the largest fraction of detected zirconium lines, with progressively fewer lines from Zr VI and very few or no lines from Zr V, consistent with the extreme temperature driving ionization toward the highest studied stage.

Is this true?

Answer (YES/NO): NO